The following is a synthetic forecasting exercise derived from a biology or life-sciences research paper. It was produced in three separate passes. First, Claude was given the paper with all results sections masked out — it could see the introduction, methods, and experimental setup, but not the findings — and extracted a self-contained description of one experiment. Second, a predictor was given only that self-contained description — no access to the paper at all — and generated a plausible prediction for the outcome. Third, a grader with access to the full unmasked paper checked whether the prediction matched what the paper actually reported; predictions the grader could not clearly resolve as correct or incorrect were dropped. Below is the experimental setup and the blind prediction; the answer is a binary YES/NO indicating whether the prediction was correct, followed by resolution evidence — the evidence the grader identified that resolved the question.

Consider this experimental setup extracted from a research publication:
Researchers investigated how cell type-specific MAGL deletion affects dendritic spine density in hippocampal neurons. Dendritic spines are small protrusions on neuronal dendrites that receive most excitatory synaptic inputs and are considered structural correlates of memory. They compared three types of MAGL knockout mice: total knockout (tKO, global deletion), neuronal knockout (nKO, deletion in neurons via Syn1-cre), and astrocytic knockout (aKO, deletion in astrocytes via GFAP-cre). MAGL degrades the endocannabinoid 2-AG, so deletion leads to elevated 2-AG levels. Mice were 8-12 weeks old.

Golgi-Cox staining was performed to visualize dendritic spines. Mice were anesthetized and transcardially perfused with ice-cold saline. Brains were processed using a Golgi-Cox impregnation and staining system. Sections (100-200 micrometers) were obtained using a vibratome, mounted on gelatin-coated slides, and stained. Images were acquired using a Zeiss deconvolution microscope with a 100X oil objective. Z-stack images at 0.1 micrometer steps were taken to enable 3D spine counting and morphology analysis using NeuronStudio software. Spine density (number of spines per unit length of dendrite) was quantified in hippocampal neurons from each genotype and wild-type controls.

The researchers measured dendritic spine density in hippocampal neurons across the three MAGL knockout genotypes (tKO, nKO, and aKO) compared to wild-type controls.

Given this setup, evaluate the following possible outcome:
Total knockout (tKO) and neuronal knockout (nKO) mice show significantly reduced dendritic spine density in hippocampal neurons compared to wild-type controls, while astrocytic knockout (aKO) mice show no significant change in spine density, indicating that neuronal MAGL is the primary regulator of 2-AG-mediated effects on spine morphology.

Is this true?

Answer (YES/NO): NO